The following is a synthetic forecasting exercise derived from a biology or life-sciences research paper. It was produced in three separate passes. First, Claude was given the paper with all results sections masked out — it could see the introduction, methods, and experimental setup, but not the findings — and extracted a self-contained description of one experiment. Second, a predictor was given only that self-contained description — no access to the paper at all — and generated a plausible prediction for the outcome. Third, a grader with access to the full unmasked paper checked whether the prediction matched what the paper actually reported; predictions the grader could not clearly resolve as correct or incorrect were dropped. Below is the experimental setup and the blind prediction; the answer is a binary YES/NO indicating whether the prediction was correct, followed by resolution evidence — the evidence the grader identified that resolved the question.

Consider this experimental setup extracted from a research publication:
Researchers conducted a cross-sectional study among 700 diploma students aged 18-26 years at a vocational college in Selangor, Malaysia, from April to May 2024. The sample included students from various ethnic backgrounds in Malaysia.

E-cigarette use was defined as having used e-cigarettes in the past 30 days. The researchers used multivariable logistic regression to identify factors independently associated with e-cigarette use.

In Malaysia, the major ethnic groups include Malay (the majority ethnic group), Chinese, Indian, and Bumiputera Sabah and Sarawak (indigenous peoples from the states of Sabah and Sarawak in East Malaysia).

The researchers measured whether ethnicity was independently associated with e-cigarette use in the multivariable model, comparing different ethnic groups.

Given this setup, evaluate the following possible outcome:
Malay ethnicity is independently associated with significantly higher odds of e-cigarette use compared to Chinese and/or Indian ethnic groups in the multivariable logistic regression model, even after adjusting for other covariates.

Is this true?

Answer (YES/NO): NO